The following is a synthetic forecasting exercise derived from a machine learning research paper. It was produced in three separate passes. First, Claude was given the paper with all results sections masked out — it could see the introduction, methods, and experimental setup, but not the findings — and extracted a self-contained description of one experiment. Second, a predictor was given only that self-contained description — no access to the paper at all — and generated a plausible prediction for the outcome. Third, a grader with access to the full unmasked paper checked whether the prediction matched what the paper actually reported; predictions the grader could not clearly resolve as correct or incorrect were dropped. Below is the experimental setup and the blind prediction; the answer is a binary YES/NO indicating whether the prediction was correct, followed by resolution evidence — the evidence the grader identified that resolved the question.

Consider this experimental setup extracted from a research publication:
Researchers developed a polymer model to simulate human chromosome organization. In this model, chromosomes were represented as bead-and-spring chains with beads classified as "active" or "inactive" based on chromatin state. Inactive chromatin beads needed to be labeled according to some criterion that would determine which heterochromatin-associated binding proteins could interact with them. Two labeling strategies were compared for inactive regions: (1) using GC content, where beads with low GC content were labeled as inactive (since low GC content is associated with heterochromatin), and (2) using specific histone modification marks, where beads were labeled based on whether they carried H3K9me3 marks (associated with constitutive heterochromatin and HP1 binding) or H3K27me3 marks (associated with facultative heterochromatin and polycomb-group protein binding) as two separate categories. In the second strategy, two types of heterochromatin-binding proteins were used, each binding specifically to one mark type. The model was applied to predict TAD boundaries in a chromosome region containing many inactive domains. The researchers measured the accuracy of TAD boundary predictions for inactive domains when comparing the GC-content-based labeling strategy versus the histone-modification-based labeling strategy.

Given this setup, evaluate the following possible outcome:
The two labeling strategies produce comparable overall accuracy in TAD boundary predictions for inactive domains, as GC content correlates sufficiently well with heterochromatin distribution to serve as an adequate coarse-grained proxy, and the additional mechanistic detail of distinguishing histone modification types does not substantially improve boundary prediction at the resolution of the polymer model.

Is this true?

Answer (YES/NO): NO